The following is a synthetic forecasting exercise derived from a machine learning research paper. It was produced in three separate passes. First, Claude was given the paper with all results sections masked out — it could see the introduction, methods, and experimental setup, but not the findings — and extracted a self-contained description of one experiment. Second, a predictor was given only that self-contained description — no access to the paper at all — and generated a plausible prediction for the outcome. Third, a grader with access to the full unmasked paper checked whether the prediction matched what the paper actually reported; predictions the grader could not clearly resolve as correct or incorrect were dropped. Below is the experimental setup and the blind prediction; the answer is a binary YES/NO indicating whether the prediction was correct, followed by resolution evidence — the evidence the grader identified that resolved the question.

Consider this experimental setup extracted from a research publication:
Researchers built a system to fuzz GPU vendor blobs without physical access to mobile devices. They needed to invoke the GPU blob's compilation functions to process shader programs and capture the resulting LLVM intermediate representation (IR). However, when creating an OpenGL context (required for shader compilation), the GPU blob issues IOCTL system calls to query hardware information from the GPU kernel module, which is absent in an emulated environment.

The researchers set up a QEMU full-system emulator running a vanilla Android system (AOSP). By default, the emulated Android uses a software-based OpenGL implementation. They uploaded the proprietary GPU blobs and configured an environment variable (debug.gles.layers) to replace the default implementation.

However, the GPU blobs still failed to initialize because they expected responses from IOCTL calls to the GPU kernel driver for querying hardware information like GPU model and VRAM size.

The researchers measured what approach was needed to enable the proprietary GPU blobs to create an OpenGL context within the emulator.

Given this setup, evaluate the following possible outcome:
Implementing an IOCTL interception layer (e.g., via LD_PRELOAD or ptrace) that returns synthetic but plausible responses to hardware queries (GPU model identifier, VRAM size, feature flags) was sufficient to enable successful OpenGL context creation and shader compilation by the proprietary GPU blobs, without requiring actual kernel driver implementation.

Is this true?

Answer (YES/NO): NO